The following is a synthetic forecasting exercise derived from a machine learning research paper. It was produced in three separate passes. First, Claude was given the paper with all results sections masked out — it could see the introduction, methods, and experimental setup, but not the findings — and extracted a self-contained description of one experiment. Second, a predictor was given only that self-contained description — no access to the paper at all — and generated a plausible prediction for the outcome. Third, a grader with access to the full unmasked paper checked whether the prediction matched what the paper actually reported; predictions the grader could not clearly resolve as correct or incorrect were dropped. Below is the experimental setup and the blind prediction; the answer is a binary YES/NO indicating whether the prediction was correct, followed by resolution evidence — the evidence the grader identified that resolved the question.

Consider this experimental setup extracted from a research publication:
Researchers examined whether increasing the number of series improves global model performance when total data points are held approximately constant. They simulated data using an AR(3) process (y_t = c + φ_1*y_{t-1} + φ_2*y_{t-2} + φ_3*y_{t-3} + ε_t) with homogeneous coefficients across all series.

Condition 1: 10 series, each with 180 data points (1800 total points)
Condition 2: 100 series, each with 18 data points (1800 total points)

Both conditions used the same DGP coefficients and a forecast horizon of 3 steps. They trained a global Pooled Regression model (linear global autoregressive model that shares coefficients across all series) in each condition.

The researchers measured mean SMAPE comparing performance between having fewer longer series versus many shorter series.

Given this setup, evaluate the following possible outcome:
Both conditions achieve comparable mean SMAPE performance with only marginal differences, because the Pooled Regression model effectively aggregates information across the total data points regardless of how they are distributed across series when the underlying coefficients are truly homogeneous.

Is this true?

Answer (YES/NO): YES